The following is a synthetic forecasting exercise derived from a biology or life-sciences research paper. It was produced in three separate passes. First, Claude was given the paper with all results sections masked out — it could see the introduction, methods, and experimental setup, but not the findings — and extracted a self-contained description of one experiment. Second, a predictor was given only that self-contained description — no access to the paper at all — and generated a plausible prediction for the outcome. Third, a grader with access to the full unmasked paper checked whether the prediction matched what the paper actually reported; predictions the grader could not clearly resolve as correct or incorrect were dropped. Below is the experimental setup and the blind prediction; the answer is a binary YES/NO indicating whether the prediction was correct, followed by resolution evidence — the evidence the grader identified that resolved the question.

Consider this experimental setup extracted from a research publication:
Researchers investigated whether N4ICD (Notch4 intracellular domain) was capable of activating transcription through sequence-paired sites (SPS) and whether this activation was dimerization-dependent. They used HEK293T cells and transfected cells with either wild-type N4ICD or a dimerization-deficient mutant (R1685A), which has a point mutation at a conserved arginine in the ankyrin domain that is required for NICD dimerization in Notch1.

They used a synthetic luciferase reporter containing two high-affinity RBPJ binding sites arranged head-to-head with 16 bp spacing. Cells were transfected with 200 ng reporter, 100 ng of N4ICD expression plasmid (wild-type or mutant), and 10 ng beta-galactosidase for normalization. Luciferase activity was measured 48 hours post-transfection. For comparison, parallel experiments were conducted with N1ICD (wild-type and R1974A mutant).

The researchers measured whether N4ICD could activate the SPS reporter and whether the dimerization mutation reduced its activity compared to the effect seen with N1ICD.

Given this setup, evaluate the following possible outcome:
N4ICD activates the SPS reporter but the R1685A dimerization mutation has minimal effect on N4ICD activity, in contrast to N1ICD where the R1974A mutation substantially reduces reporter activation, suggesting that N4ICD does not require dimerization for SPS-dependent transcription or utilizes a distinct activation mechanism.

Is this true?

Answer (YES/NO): YES